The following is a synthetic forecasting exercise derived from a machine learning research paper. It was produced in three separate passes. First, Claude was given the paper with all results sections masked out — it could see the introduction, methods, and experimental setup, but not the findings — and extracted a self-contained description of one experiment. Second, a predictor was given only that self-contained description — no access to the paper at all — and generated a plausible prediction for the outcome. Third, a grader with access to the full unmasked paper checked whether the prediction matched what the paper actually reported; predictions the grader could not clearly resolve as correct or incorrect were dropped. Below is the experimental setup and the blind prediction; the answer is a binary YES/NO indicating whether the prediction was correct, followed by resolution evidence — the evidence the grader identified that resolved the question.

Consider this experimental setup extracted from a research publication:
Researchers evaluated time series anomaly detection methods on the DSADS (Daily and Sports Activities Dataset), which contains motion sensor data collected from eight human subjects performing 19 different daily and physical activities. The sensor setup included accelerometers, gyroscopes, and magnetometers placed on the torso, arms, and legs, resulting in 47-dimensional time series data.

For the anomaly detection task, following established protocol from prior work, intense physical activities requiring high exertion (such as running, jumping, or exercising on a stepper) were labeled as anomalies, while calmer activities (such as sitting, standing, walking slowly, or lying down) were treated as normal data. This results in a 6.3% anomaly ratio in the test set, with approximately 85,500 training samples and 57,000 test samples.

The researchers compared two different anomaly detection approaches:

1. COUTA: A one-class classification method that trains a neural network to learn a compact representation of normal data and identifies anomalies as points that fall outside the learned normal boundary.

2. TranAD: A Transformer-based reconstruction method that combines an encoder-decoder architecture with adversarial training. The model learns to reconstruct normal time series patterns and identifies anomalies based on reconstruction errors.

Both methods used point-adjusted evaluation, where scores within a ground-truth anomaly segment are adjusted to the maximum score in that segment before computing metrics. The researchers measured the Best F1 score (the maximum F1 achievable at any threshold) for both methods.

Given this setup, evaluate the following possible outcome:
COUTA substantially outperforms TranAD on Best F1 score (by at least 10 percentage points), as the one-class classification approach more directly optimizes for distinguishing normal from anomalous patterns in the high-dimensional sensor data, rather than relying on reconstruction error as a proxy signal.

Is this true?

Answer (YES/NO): NO